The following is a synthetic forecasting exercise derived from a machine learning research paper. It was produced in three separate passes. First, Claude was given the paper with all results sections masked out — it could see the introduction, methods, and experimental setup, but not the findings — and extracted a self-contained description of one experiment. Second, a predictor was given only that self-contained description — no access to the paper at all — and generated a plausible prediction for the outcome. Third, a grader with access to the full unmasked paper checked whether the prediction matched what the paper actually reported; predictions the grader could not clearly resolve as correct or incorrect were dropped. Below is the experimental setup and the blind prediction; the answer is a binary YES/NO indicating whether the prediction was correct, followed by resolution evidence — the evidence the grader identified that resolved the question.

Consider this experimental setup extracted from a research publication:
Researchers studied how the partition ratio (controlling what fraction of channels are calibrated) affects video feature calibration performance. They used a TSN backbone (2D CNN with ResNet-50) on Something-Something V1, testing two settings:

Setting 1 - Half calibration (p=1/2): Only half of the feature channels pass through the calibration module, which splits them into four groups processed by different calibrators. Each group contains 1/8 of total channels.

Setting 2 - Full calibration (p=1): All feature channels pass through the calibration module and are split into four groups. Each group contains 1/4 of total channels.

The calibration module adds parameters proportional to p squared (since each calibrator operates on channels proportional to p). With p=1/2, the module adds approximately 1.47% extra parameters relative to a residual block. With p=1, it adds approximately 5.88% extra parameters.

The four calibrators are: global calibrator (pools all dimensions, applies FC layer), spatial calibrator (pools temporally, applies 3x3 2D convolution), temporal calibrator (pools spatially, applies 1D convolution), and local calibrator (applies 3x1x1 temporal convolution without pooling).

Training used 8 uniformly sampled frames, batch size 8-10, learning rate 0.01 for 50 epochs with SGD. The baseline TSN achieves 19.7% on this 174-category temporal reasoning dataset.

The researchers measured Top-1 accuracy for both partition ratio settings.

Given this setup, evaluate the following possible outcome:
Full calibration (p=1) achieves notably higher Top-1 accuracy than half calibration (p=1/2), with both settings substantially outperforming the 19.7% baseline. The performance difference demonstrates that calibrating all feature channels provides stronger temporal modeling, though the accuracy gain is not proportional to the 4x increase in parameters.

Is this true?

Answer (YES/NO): YES